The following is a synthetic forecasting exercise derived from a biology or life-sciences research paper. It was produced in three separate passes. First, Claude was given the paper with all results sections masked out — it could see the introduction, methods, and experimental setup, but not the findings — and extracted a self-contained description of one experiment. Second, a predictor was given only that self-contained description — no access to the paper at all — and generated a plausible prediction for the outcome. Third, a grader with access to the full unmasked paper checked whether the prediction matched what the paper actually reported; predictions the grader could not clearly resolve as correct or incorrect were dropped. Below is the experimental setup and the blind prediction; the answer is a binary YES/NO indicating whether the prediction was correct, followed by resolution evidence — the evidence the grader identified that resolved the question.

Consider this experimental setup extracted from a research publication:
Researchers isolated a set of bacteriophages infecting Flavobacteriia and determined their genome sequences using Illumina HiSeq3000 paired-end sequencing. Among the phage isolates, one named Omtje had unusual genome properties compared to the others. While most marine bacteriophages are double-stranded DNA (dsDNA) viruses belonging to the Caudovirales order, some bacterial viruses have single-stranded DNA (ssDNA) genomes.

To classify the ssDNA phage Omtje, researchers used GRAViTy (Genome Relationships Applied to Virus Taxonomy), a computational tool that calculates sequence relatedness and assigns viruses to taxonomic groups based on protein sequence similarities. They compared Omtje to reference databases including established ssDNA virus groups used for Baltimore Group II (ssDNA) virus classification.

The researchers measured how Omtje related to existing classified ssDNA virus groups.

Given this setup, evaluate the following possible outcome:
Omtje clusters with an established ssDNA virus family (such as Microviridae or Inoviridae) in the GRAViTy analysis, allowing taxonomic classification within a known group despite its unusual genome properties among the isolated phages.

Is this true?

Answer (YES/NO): NO